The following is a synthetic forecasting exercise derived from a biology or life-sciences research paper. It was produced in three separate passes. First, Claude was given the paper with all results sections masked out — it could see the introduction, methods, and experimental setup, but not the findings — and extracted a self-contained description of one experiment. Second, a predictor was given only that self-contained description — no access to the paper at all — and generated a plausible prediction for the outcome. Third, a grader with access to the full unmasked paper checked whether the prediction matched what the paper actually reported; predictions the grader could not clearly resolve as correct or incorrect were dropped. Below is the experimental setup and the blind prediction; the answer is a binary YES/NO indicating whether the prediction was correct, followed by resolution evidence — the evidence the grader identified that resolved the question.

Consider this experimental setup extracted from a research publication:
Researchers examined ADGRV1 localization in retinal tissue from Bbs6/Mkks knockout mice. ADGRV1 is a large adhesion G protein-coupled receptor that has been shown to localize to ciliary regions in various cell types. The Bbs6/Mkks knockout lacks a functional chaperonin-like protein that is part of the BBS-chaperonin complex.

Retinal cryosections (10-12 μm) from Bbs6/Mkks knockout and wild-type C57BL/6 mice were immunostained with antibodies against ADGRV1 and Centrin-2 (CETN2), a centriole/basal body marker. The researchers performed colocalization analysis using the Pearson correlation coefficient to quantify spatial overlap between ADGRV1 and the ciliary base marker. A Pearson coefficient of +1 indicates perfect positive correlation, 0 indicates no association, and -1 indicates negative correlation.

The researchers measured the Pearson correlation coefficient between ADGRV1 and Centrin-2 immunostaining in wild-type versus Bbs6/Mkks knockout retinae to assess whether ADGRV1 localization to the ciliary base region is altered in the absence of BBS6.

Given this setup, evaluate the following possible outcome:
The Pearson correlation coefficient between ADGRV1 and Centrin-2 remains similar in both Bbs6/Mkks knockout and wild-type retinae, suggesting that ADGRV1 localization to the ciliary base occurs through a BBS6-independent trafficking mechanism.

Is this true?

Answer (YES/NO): NO